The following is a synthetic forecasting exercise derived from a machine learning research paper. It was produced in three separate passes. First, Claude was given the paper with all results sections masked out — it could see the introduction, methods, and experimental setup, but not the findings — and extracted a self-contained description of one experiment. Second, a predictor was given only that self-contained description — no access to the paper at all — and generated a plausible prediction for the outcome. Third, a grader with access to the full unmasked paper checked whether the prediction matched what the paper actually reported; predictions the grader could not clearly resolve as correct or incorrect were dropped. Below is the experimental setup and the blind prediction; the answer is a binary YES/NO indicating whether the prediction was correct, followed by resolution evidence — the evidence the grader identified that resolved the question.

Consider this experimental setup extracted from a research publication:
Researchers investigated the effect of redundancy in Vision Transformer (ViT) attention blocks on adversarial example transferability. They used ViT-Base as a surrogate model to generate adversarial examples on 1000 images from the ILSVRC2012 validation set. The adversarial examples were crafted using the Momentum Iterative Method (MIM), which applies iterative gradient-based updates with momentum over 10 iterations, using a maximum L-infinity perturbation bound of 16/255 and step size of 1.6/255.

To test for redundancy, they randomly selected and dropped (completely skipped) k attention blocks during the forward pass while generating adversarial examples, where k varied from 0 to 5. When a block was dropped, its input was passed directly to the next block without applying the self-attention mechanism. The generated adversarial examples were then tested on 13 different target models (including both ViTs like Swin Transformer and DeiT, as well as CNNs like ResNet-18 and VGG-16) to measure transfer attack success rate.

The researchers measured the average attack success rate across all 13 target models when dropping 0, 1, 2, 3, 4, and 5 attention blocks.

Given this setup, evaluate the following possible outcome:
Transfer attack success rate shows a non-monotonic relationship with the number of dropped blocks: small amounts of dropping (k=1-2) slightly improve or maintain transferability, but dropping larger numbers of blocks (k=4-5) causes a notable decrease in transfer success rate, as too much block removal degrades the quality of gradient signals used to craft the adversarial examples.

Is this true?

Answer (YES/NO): YES